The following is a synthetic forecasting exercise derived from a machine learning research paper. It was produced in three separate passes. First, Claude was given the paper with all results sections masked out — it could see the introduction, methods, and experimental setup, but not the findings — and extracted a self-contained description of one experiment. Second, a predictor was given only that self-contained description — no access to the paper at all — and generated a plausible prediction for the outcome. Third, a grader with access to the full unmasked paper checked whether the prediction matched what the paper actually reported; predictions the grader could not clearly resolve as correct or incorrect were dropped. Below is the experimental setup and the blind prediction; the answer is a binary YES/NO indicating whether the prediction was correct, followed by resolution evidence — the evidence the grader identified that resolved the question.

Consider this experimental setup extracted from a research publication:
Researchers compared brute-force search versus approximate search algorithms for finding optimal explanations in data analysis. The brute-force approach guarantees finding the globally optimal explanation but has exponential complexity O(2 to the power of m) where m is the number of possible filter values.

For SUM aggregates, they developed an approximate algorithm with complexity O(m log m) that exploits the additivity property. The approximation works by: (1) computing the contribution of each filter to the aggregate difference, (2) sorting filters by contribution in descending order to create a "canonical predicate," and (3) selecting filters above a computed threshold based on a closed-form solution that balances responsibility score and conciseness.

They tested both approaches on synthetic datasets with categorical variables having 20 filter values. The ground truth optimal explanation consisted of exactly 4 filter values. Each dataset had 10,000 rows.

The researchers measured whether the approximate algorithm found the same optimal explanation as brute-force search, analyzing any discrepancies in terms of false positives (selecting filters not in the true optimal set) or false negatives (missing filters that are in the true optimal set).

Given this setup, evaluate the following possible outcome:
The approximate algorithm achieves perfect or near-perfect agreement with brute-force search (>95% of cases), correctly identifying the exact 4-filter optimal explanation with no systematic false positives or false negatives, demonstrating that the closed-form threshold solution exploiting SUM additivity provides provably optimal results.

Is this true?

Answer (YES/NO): NO